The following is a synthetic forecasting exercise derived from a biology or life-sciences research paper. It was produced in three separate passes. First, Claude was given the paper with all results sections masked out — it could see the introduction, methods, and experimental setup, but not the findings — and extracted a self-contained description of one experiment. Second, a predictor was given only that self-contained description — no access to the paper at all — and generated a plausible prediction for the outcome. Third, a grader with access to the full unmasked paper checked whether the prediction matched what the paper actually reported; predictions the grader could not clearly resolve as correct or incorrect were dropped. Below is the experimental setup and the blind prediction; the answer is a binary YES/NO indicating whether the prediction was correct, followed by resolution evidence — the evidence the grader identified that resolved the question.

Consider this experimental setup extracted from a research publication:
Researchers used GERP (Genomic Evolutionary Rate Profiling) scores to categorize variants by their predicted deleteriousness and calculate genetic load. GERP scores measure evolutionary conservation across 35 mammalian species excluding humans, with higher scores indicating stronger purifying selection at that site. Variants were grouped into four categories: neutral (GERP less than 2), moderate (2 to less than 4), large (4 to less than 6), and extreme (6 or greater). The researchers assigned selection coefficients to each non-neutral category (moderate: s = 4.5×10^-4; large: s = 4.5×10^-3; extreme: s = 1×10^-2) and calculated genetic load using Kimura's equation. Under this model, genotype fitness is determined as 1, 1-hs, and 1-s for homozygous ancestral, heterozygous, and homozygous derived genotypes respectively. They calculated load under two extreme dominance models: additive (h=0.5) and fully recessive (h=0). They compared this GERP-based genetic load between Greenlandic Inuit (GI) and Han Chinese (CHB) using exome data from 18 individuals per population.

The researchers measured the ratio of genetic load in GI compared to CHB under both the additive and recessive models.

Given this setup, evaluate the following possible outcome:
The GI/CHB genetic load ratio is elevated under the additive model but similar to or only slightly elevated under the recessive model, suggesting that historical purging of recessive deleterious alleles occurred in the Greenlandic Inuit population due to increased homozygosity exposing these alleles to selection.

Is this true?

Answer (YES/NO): NO